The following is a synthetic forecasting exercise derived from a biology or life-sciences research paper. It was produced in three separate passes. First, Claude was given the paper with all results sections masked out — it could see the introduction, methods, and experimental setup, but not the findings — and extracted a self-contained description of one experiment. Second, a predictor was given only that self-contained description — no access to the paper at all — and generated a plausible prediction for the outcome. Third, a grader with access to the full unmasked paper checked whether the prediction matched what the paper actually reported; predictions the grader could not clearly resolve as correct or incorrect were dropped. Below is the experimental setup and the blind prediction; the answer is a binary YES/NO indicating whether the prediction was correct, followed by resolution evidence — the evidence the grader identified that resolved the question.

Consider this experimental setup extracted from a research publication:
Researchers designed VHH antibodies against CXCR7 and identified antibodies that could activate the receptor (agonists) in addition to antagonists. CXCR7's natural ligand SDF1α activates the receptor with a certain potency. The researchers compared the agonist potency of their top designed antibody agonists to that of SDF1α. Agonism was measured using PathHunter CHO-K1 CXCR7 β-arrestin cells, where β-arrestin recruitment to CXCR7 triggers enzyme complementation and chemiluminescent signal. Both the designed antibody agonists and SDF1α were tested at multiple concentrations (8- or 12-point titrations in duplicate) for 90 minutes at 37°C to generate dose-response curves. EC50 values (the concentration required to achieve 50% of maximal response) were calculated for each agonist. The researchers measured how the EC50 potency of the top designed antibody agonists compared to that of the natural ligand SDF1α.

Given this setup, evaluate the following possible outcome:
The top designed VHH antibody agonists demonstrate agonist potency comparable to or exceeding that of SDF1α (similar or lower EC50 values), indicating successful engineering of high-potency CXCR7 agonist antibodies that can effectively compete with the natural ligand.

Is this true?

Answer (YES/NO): YES